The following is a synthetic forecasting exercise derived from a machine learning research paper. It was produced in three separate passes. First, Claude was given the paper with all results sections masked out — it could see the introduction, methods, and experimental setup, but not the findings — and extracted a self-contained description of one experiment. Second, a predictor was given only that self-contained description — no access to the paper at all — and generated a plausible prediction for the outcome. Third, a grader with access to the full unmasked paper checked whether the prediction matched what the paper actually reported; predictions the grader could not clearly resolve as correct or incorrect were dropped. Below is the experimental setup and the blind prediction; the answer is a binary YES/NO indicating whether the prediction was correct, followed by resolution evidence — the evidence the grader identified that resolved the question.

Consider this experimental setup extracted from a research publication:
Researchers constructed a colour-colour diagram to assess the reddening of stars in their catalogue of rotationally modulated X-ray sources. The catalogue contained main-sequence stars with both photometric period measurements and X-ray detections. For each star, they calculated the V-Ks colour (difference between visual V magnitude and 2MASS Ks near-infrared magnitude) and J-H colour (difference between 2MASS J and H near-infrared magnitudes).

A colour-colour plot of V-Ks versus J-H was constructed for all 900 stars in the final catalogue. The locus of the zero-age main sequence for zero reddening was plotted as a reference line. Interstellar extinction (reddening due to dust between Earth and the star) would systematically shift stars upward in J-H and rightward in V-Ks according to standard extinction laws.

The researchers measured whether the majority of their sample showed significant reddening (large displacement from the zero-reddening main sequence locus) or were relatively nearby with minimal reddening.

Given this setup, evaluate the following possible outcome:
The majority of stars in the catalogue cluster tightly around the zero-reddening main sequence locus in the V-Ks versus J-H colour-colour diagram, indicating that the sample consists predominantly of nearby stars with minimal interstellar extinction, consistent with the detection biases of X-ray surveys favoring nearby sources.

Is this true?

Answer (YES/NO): YES